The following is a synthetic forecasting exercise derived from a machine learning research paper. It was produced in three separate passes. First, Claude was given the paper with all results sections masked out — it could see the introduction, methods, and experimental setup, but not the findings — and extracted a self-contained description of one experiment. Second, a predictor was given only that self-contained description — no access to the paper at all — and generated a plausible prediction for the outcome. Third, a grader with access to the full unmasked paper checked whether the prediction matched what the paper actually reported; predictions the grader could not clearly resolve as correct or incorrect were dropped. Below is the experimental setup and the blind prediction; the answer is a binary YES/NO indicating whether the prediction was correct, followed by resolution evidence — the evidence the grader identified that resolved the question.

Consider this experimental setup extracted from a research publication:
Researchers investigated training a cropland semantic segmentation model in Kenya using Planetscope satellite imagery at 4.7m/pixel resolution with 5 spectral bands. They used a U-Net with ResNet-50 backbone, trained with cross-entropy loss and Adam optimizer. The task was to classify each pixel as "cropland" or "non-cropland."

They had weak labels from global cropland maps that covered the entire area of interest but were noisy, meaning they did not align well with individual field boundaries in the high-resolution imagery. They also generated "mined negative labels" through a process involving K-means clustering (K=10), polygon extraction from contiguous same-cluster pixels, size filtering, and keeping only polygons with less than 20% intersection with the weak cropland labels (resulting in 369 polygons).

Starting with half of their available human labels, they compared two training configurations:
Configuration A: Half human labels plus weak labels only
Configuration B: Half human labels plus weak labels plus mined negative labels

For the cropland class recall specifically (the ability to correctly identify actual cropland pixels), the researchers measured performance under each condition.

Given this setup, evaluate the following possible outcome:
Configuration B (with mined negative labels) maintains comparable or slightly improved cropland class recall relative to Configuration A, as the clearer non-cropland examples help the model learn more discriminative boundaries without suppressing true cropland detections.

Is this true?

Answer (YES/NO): YES